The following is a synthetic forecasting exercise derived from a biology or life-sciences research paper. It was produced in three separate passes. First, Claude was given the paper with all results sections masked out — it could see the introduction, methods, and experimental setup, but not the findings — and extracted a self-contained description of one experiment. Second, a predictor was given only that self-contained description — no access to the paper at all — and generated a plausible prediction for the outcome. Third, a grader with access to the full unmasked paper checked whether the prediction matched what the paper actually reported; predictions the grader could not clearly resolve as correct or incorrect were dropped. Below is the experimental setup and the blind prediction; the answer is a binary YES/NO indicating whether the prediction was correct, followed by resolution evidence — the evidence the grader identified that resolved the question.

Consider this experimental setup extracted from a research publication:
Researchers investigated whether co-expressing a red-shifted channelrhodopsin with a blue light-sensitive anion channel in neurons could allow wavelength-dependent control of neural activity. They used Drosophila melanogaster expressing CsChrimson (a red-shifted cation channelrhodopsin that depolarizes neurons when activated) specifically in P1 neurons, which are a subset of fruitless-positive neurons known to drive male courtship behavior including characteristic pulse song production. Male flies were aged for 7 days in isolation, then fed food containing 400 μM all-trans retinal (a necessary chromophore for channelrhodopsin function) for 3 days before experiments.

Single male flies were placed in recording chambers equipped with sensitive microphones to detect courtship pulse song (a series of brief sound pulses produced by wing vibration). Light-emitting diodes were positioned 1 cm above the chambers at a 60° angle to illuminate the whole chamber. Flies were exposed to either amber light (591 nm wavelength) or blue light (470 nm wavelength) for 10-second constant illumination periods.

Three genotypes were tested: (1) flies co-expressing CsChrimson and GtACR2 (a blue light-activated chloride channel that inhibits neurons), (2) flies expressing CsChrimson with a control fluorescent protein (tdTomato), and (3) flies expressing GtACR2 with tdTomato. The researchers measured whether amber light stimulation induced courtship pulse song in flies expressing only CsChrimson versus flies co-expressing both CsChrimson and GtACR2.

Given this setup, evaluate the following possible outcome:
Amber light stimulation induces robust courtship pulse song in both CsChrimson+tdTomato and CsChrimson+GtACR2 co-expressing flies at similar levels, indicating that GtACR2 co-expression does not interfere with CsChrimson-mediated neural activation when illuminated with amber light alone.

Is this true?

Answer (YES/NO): YES